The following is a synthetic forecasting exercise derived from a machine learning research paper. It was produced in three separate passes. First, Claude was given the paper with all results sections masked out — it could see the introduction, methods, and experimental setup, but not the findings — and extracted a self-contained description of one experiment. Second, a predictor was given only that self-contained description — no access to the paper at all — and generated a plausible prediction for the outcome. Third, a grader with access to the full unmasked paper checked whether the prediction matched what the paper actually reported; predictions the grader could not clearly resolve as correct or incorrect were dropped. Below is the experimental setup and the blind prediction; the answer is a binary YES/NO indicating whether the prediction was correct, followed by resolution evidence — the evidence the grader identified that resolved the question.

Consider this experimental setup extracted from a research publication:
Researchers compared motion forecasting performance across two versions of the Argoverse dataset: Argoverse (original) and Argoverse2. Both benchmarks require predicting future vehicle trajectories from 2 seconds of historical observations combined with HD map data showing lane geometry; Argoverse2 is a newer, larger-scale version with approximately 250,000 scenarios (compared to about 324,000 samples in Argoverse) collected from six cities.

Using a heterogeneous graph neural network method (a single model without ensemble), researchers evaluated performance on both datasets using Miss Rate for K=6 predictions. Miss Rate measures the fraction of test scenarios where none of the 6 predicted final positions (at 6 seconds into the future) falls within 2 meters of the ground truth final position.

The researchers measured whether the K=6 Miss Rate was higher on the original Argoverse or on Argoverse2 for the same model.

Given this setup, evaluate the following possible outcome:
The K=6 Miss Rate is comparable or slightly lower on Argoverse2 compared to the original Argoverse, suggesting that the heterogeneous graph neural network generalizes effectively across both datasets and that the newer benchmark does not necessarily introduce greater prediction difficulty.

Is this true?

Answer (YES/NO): NO